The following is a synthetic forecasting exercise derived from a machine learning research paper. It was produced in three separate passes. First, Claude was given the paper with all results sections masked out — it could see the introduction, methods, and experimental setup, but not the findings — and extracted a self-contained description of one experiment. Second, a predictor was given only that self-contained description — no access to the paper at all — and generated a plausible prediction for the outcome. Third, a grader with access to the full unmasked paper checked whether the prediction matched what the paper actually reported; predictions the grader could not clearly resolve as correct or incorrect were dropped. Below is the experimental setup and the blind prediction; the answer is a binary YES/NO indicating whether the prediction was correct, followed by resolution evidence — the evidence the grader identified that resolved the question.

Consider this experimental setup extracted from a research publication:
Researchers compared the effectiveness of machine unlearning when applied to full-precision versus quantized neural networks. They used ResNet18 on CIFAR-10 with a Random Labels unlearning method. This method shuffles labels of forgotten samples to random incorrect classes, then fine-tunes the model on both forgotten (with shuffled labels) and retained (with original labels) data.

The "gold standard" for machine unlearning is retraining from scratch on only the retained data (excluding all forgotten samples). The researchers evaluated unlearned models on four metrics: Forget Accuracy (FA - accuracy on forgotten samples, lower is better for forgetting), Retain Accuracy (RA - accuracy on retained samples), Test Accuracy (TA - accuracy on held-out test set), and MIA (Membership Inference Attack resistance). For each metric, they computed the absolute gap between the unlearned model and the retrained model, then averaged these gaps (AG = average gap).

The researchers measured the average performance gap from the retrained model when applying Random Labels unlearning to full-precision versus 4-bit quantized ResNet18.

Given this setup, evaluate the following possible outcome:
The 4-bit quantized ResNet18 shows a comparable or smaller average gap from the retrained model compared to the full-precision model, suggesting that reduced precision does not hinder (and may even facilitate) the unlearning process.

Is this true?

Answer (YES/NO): NO